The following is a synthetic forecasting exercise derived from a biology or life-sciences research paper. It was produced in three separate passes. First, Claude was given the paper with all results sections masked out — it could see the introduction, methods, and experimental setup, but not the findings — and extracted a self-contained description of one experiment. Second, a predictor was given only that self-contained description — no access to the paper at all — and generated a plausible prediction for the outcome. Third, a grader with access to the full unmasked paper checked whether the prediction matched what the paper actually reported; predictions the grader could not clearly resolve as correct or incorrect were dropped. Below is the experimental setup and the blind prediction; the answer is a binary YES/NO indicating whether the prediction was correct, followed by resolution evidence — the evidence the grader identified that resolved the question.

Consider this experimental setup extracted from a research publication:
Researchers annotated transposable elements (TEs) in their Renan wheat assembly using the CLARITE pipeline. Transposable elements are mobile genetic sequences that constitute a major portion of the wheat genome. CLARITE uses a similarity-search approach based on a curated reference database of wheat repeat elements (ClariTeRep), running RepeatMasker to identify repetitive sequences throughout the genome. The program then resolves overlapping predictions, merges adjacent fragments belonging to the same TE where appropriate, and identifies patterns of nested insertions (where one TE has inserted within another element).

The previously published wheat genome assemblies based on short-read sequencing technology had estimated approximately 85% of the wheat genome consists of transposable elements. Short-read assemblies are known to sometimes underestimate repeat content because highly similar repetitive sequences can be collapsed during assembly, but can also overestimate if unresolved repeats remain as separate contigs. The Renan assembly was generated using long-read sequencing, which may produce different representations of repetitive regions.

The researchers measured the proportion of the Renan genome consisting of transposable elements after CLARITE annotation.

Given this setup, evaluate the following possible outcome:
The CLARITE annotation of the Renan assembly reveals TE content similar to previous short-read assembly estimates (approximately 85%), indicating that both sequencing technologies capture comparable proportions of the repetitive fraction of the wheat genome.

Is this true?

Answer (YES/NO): YES